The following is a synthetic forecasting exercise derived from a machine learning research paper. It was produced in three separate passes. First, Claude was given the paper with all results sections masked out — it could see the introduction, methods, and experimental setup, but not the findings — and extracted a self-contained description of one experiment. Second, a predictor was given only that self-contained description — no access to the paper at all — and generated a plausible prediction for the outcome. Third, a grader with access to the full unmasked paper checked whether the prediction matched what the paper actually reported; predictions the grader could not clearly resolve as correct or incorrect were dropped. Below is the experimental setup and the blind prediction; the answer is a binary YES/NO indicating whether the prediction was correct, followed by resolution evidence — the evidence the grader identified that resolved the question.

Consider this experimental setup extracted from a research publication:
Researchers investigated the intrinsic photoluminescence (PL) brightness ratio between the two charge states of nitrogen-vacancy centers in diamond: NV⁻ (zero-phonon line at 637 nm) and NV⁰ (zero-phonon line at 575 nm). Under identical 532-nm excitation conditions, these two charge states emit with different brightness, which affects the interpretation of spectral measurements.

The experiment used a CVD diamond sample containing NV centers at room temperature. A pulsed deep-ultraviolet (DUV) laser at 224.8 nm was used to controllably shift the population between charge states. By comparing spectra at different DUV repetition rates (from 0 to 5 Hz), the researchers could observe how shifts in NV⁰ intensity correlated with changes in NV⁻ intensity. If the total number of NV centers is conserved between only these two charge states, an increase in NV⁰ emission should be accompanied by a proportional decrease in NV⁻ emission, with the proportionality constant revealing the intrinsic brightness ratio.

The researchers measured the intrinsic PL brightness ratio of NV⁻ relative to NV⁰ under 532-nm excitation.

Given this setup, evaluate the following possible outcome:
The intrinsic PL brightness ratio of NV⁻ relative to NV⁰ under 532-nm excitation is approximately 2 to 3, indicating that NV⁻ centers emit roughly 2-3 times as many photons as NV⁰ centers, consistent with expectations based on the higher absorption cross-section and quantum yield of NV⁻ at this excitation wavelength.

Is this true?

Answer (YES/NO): NO